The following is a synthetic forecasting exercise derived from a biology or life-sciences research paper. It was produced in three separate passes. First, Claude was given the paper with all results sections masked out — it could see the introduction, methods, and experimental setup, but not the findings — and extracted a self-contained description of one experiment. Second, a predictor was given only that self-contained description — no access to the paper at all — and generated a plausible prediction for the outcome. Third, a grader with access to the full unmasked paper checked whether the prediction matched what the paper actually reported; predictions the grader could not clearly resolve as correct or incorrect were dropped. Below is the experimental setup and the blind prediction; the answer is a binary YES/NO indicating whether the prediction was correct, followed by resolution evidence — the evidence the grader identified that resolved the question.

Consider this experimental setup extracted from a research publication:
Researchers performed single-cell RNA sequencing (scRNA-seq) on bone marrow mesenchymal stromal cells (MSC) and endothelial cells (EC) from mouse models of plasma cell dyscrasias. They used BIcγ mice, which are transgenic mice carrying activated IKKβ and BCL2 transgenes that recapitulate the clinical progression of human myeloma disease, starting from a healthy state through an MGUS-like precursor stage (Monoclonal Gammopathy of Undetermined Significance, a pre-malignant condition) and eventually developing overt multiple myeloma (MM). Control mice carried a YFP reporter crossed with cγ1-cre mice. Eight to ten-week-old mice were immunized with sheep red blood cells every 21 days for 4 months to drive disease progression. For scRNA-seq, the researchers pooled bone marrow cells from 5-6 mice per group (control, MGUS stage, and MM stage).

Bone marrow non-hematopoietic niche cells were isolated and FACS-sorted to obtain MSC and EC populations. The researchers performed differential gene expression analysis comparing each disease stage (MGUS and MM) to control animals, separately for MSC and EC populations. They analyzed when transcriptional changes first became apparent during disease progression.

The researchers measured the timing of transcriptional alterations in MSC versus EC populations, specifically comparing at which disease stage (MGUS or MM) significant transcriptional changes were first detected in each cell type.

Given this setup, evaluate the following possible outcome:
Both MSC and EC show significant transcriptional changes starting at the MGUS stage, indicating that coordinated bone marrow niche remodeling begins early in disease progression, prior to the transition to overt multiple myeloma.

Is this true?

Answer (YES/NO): NO